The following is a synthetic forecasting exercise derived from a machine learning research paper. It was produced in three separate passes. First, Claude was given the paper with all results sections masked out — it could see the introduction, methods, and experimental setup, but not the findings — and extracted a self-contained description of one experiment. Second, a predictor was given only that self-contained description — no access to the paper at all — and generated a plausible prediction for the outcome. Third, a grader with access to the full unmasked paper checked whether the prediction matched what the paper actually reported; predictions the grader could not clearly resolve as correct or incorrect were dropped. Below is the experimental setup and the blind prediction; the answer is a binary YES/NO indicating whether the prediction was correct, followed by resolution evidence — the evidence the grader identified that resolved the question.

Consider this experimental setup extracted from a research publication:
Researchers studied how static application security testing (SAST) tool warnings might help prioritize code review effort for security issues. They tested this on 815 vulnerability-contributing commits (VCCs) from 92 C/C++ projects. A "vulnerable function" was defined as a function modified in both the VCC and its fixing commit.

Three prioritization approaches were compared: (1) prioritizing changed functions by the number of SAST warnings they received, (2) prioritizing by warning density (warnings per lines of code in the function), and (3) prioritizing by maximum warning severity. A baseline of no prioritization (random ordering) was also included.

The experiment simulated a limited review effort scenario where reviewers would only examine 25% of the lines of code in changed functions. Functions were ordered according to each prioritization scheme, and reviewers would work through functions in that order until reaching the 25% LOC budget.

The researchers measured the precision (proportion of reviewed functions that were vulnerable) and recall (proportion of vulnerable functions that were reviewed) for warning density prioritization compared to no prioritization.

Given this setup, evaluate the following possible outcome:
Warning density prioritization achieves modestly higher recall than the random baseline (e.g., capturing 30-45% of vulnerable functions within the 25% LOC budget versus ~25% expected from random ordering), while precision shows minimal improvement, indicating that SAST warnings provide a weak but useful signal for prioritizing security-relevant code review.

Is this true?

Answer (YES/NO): NO